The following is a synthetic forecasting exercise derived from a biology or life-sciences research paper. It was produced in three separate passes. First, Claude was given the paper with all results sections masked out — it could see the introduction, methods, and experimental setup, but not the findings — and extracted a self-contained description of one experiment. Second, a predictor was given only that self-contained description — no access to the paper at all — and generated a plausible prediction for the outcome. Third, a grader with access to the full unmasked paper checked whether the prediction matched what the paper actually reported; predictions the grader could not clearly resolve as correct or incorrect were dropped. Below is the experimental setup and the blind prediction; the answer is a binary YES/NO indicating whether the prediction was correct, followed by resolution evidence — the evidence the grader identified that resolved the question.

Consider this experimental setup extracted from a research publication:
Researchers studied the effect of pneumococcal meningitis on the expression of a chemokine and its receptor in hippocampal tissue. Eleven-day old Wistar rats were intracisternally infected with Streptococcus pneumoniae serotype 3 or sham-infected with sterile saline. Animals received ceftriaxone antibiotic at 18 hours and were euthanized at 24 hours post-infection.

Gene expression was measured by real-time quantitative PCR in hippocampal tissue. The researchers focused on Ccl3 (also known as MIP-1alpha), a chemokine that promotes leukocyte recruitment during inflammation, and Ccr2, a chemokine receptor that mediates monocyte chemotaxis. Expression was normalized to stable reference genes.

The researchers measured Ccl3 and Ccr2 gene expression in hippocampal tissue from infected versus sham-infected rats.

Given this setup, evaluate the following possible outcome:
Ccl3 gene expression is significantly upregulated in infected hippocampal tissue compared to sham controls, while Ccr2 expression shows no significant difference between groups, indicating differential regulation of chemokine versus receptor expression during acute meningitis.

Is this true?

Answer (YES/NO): NO